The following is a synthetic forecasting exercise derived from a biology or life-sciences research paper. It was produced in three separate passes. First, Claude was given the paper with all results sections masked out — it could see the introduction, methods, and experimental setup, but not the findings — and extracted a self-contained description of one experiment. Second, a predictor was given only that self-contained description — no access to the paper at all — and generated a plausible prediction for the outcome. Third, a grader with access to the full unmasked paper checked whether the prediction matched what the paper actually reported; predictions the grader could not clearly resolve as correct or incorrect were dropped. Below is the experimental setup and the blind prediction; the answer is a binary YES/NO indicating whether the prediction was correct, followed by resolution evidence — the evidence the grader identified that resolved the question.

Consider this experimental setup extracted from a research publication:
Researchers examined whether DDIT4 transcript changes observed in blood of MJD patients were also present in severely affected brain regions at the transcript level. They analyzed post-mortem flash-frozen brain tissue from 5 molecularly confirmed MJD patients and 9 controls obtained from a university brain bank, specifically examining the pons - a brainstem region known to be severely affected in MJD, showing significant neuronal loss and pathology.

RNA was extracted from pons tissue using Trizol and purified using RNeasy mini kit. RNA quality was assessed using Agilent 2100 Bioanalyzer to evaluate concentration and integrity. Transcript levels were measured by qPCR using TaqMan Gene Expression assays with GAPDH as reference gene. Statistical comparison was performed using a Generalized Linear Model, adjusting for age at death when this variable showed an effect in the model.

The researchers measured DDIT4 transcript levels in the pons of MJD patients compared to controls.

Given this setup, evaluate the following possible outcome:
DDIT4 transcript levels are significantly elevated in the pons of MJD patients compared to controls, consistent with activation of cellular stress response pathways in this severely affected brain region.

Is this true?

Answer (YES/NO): NO